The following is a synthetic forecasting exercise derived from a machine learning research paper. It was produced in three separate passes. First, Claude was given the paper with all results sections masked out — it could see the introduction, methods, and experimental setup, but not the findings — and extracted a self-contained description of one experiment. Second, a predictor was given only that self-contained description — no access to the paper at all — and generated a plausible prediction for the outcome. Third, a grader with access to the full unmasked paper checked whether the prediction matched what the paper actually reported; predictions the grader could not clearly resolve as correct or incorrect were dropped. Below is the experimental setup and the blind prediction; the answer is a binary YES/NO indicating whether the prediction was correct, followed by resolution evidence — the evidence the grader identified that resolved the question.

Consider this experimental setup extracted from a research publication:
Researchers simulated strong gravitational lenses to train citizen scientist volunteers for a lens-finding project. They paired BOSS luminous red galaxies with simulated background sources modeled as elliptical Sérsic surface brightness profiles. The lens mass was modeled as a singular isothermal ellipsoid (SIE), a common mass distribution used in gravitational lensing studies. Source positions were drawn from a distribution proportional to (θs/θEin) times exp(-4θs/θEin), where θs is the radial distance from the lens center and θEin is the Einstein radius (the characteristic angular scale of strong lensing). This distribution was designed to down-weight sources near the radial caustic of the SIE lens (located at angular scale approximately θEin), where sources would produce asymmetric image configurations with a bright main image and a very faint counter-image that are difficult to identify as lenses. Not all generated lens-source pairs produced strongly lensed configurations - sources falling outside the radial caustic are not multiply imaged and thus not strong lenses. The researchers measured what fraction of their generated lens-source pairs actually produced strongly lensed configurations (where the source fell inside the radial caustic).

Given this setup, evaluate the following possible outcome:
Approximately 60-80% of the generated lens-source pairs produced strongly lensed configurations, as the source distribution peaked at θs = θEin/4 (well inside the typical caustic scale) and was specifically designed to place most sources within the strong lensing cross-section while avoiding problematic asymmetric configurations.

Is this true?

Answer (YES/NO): NO